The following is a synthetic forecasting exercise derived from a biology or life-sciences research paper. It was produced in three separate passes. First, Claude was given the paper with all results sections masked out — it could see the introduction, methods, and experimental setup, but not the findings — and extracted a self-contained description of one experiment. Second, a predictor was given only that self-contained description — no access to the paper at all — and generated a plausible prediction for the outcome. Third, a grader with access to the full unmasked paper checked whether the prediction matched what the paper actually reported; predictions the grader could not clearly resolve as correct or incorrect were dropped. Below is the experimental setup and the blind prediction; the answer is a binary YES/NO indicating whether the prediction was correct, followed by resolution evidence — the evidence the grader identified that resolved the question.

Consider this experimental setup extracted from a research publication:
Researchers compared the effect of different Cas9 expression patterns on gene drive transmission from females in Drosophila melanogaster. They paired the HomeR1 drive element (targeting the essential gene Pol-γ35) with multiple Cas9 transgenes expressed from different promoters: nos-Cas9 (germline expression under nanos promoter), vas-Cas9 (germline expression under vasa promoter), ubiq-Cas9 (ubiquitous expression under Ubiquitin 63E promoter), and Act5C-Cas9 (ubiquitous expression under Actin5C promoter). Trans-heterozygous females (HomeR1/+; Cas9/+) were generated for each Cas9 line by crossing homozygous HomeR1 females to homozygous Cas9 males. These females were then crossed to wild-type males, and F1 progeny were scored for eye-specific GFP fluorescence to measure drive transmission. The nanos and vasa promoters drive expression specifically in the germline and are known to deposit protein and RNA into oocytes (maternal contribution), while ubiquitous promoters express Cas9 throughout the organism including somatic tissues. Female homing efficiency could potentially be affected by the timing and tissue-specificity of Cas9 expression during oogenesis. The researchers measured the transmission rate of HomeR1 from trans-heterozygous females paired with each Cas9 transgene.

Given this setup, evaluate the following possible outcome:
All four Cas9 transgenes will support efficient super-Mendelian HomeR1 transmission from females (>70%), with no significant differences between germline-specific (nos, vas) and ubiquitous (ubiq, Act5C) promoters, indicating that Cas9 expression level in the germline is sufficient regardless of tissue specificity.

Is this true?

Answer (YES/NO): YES